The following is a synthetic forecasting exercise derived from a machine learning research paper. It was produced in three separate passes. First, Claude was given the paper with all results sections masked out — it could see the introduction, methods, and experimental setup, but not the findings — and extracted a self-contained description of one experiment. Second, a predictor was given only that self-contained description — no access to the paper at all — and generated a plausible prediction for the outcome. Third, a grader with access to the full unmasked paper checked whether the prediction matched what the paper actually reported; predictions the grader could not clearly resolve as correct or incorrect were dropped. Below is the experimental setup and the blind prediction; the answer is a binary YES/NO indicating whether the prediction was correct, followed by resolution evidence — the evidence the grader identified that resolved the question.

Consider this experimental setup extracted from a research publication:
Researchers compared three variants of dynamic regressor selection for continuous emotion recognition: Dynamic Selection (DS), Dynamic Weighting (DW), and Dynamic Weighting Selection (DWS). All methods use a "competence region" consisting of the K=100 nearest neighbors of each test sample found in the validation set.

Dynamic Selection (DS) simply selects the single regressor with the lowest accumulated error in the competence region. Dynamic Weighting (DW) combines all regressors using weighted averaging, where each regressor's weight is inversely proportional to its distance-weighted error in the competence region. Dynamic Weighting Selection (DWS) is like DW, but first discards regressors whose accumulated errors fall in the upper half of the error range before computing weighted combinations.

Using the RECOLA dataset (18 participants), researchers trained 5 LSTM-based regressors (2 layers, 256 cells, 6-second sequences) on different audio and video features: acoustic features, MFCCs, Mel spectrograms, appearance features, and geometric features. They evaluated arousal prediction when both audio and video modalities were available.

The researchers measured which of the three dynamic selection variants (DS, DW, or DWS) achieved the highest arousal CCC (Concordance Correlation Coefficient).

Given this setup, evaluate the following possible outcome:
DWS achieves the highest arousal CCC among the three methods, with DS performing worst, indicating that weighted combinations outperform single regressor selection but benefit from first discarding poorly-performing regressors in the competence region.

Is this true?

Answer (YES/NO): NO